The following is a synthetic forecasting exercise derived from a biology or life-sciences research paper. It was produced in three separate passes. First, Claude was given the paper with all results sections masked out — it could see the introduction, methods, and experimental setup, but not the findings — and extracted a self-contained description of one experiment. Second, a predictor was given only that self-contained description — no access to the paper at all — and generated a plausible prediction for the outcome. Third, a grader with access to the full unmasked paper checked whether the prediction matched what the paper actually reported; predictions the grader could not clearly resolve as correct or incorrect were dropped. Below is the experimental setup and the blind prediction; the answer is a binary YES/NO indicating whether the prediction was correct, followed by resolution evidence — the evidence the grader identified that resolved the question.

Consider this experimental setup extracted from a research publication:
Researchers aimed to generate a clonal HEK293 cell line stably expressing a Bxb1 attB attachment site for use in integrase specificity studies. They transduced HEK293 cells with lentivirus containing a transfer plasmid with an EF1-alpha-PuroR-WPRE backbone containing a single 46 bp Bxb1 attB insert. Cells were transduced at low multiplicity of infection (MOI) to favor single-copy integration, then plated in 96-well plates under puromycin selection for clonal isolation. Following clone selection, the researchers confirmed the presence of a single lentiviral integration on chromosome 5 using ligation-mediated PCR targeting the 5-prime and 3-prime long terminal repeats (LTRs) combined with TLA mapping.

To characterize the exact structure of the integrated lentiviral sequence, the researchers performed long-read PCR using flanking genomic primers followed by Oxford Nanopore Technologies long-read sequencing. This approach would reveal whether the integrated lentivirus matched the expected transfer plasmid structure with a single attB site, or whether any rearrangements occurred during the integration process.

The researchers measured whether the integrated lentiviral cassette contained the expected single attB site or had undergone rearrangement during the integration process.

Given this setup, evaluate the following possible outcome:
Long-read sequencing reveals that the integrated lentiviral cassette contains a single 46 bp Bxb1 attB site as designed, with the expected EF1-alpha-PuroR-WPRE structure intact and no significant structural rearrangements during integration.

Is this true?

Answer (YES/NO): NO